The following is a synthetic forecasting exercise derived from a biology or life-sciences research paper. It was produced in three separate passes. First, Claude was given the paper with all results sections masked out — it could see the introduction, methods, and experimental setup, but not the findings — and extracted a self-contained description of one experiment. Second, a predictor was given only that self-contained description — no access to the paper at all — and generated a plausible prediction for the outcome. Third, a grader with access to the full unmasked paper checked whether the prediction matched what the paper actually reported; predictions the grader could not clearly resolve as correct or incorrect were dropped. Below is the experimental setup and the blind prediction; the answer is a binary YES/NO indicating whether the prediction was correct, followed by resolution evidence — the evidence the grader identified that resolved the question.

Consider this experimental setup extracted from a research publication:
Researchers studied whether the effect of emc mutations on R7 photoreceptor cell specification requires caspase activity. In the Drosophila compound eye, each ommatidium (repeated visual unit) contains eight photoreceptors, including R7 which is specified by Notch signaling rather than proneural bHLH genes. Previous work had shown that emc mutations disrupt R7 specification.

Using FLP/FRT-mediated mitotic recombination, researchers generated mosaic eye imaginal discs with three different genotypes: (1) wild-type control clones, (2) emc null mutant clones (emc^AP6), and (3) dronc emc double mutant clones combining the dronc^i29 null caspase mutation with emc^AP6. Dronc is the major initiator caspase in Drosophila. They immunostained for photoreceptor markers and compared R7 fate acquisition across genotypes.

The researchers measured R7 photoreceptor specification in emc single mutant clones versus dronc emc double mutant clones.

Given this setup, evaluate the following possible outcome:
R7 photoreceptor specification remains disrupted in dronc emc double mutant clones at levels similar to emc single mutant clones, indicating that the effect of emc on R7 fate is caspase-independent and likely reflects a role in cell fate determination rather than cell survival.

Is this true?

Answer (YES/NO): NO